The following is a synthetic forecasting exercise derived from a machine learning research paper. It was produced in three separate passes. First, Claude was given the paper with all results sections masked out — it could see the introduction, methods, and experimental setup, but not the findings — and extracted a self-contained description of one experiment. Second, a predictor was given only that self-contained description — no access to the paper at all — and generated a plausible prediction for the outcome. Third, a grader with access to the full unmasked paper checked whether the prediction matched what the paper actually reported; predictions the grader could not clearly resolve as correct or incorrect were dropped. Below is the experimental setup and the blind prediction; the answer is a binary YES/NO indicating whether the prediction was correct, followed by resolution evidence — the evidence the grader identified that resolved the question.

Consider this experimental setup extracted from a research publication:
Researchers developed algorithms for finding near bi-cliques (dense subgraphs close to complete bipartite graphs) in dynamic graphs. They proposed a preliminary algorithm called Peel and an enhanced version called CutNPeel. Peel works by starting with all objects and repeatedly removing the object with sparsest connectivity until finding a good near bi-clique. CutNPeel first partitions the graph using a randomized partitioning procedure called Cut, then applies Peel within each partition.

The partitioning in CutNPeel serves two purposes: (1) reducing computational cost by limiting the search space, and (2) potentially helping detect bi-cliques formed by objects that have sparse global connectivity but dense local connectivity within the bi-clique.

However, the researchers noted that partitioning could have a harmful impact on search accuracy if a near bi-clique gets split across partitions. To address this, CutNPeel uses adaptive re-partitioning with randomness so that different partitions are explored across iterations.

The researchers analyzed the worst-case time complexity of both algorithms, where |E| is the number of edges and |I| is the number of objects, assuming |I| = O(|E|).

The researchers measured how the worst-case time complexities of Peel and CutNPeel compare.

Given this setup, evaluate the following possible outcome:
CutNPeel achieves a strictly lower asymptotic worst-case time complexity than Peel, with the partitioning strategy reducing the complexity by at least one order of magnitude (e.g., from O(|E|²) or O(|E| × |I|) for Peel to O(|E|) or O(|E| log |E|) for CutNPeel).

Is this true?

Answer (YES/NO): NO